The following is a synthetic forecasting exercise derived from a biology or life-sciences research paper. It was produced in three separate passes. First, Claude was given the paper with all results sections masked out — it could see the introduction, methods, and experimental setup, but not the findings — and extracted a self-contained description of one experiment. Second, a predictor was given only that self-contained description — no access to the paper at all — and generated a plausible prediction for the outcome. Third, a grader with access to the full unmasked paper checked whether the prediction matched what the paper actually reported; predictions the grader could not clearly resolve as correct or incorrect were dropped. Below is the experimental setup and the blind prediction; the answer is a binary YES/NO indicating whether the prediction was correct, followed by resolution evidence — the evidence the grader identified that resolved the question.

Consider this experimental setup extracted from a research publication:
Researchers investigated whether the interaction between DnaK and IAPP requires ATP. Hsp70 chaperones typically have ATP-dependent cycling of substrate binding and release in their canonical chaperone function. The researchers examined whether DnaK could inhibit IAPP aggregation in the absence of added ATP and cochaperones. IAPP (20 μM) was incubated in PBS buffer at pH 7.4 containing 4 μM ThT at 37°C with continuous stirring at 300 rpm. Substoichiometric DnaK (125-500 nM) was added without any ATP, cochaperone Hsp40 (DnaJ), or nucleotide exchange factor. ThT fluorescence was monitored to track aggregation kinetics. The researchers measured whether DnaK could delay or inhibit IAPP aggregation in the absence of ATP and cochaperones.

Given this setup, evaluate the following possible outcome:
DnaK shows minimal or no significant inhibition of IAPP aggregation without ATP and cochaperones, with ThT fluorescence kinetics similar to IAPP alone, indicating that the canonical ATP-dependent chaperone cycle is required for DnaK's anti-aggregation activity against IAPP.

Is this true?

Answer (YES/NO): NO